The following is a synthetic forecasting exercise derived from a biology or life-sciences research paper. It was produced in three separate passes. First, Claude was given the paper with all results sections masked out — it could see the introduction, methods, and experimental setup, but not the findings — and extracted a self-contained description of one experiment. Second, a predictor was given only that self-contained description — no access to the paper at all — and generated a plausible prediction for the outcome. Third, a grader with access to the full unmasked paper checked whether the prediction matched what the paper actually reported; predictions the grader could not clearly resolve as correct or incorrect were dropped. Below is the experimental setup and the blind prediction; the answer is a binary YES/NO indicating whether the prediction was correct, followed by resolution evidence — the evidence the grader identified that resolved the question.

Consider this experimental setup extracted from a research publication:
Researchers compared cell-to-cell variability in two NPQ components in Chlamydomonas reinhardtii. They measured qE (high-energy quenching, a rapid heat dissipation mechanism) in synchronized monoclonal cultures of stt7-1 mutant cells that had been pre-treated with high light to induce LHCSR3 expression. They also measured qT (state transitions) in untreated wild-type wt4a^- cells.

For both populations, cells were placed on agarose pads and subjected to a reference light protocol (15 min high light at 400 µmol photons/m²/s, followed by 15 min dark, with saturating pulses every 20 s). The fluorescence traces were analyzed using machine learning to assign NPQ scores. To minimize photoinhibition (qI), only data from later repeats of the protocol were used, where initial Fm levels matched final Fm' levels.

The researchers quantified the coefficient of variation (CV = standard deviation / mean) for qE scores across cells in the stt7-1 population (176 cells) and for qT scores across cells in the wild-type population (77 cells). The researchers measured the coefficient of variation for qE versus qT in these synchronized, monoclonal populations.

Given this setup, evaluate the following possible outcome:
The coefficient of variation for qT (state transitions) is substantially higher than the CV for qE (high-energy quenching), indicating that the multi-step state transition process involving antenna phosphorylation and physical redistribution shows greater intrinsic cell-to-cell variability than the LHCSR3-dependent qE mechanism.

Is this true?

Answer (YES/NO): NO